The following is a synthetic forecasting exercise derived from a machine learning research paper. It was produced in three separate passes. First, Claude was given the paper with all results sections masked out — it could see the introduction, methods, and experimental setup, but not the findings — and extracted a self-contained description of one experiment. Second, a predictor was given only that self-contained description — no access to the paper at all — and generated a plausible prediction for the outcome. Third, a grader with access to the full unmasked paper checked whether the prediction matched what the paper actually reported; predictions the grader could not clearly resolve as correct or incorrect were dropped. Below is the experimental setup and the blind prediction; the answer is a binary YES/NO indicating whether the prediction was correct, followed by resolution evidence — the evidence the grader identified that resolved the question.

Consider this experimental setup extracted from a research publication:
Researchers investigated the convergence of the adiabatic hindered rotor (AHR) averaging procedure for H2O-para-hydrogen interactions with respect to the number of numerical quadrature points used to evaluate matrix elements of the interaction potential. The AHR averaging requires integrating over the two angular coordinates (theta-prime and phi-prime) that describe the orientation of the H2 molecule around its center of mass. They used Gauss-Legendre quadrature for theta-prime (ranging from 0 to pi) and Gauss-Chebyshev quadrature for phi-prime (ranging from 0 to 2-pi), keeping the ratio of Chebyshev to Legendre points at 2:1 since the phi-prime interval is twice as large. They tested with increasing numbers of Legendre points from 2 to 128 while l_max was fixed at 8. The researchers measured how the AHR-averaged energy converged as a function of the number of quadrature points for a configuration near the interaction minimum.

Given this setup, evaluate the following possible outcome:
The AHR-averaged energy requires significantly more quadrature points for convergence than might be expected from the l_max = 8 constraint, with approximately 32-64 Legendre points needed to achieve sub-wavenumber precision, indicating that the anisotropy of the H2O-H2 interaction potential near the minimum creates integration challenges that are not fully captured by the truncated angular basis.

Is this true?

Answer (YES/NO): NO